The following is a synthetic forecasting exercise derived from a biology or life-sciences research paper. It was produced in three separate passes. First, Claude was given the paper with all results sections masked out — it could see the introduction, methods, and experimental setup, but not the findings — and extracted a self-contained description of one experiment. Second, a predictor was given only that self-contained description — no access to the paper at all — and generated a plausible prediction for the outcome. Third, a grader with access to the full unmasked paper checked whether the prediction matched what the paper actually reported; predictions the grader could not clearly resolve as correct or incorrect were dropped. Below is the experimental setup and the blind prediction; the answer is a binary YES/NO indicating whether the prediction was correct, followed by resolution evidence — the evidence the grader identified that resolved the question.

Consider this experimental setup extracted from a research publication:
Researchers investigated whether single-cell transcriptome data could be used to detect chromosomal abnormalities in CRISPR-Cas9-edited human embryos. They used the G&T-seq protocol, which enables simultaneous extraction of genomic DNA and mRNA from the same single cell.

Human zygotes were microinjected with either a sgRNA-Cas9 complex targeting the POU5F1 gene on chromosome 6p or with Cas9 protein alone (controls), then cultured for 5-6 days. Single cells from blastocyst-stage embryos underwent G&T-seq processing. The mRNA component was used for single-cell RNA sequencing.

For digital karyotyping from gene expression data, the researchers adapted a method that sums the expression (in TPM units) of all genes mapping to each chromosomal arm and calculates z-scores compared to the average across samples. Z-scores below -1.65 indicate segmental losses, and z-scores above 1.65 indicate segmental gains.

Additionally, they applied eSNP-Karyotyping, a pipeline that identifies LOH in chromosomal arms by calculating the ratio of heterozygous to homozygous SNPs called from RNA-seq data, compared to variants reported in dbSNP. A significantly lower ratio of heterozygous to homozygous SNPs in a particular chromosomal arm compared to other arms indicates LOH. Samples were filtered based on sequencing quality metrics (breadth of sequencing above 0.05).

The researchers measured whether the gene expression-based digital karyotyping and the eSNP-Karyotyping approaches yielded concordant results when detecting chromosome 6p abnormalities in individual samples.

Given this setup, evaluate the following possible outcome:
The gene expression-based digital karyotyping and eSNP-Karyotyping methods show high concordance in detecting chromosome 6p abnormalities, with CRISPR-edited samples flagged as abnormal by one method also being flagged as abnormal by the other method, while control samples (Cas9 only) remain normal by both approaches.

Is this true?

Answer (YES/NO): NO